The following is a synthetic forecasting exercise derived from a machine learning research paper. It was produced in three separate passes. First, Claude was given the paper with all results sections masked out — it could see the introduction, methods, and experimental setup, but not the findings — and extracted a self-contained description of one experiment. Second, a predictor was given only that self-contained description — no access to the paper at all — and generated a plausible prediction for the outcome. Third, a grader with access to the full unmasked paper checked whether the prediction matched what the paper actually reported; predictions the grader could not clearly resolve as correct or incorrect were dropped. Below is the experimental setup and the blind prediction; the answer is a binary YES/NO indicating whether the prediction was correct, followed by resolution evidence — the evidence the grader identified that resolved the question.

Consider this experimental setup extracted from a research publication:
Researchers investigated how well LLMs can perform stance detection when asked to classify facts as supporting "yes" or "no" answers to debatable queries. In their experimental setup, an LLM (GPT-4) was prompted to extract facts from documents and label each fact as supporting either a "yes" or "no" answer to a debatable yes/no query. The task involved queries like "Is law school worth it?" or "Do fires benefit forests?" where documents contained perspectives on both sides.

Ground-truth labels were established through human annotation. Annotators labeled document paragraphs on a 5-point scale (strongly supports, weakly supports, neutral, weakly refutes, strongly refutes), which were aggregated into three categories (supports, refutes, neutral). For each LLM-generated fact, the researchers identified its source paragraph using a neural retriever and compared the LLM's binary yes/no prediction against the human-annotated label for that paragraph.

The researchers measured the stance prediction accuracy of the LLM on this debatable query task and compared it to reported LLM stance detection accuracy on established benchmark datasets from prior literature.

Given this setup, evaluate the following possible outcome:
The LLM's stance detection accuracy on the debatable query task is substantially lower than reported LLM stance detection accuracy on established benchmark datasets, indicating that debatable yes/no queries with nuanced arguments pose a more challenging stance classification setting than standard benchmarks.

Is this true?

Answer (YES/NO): NO